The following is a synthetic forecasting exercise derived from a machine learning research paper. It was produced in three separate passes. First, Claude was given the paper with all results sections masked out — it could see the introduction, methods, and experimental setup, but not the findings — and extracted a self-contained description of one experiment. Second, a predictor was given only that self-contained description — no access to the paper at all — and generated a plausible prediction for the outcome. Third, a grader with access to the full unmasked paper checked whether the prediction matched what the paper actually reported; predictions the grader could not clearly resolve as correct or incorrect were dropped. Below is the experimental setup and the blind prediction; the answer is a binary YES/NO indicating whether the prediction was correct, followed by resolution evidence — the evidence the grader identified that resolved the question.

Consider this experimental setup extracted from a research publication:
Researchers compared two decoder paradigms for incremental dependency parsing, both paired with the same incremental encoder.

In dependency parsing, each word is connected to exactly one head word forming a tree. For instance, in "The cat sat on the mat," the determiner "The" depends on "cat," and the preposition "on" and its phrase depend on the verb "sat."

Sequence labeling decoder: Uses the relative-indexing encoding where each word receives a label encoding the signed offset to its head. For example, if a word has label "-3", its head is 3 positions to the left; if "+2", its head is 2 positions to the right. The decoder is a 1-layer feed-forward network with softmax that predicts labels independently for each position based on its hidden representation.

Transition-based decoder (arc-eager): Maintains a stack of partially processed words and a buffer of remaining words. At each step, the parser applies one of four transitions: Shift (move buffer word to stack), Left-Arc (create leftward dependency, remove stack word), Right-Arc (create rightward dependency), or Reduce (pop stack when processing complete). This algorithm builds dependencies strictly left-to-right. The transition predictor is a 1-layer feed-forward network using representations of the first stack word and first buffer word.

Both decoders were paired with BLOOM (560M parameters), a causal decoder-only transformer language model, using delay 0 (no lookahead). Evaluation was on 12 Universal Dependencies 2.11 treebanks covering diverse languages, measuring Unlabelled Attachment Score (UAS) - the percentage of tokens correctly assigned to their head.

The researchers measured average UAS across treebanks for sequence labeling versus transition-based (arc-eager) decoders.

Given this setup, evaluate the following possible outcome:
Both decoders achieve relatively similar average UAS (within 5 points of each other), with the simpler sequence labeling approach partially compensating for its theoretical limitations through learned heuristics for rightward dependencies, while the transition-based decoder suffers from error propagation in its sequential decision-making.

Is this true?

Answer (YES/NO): NO